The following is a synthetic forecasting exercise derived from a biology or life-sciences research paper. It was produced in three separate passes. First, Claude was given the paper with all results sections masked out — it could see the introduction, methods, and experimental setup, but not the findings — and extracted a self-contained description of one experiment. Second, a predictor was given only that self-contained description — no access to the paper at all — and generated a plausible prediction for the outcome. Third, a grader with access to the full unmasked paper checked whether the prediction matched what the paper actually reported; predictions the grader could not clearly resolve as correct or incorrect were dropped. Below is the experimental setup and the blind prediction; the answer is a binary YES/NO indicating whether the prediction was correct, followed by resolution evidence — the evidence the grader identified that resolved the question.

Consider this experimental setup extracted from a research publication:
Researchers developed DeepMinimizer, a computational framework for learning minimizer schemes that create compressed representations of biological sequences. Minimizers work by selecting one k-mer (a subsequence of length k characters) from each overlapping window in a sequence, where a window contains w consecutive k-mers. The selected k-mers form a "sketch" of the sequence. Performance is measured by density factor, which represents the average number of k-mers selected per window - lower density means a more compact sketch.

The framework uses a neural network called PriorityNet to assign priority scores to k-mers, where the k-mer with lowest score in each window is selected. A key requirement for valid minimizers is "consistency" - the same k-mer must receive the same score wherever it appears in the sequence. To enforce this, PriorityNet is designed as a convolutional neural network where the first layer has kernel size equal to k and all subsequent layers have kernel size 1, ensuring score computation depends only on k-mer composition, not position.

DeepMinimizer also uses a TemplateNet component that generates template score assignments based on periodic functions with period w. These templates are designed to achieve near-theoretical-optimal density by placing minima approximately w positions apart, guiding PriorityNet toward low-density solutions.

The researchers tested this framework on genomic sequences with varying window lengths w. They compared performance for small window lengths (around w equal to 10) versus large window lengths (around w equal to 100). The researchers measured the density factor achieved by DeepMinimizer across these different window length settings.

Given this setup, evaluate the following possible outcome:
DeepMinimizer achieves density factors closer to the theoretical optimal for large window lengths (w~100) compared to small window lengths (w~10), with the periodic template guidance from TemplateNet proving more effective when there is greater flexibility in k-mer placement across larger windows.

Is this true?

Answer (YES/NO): NO